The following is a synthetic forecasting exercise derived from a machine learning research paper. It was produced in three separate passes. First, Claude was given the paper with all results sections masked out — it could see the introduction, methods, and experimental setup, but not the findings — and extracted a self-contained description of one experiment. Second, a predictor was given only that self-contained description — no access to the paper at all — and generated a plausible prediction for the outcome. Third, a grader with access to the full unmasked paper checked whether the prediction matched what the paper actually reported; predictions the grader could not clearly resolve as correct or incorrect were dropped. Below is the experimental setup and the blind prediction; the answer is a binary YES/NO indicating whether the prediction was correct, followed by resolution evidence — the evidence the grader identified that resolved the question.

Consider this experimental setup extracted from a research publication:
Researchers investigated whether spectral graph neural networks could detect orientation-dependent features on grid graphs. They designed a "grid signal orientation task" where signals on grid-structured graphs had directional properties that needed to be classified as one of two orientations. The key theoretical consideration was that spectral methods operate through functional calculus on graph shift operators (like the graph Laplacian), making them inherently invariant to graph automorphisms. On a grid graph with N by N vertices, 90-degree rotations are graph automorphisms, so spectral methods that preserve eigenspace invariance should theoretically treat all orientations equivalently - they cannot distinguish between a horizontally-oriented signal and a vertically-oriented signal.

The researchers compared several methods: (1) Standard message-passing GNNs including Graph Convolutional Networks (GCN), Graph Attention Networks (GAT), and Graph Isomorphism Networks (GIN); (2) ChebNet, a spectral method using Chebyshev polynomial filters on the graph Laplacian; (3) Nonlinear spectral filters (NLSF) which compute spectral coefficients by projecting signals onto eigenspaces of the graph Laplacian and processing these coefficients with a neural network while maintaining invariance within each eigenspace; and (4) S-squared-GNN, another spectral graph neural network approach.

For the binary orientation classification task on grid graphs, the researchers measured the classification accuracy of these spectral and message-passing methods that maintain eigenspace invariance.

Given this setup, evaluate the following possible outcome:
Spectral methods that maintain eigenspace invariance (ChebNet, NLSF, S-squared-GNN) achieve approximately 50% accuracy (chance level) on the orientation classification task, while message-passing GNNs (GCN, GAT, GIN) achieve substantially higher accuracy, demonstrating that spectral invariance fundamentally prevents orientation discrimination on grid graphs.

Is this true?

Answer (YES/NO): NO